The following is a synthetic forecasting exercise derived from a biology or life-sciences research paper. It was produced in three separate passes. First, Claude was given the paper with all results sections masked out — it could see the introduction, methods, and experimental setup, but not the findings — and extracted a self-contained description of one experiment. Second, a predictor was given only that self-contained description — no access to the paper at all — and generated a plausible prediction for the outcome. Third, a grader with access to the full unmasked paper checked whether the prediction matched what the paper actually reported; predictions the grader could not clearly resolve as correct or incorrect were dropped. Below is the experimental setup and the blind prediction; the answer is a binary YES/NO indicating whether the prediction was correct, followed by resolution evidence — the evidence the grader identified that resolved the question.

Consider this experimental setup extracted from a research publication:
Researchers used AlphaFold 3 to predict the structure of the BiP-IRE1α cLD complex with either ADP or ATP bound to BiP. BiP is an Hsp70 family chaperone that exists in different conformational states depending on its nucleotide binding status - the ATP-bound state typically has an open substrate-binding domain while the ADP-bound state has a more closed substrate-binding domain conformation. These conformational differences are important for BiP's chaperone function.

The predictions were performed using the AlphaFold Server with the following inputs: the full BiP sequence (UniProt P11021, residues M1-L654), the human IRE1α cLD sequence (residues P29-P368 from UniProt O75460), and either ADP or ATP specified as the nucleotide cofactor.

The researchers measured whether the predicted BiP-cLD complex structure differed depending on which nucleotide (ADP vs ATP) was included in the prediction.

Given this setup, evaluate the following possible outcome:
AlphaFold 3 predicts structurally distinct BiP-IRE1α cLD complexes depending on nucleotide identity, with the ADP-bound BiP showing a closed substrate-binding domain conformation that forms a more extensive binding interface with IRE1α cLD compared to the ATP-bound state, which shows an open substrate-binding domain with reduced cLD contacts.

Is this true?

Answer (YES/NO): NO